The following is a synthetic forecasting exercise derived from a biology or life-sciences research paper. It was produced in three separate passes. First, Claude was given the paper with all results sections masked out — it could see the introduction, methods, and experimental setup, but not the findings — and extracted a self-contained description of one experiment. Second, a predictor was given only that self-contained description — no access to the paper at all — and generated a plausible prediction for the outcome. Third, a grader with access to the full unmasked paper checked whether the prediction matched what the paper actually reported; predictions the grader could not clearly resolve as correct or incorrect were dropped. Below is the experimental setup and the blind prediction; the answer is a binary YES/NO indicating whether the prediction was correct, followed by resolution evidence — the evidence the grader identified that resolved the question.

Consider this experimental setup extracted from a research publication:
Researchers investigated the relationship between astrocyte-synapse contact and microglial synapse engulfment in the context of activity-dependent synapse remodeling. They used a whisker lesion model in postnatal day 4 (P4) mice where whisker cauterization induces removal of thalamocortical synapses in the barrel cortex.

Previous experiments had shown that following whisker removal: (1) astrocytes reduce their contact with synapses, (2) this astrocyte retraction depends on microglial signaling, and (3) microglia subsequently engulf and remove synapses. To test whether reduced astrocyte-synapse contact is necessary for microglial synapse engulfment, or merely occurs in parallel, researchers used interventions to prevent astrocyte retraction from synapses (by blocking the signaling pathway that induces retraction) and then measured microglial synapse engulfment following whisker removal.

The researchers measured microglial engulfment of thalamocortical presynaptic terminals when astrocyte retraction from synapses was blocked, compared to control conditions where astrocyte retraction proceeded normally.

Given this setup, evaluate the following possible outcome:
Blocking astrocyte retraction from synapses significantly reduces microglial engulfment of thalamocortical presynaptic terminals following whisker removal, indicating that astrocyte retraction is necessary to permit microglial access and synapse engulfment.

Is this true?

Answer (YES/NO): YES